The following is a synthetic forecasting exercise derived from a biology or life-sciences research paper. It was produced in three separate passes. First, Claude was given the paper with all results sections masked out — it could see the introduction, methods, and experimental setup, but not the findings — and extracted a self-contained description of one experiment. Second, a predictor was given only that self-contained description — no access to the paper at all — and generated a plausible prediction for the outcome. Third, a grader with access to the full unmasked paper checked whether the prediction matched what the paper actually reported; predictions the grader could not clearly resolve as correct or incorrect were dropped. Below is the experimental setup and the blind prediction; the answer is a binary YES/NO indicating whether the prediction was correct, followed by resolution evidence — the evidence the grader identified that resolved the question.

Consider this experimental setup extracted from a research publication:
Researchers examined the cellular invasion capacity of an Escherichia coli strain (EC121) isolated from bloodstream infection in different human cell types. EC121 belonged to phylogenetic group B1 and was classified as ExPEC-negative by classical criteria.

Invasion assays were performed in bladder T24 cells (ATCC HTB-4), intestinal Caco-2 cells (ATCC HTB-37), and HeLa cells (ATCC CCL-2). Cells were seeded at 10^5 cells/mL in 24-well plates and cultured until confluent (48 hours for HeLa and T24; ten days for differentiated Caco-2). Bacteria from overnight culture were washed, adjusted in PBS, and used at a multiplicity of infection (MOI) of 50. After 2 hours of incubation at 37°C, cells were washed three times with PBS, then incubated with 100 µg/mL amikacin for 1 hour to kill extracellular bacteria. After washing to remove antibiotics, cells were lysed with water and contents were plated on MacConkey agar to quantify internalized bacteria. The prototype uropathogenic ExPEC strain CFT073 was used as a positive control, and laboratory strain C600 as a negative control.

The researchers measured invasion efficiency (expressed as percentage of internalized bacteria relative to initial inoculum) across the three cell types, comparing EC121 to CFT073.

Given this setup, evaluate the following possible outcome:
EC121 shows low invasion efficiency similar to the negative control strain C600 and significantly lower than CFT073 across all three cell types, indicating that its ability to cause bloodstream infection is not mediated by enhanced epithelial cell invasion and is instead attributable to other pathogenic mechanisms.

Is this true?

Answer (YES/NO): NO